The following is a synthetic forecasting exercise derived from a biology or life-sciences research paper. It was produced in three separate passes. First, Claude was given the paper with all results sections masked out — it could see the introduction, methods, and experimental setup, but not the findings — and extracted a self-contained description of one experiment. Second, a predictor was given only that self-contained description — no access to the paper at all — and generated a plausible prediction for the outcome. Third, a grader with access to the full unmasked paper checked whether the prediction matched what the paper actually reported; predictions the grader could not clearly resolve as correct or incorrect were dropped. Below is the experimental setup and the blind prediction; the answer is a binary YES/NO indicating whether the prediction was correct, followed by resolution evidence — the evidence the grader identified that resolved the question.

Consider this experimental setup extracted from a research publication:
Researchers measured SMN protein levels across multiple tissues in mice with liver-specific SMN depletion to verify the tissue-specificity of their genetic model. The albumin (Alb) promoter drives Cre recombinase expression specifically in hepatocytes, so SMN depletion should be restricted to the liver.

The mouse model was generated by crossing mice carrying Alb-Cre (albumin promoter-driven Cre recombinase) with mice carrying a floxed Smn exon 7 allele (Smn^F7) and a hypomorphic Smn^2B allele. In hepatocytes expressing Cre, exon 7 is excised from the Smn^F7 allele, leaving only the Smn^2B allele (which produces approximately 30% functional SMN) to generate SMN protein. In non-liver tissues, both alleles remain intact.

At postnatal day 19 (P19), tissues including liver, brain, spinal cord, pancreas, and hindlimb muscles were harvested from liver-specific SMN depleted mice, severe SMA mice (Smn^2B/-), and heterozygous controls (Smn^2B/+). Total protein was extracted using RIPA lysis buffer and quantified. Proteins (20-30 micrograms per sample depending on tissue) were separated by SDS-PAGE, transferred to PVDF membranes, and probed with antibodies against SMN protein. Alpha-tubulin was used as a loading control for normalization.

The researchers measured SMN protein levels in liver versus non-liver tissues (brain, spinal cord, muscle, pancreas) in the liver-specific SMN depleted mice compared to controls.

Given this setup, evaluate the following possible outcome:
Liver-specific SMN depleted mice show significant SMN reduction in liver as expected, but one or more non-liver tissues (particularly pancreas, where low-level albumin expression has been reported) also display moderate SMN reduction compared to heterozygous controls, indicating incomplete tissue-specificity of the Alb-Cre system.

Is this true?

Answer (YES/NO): NO